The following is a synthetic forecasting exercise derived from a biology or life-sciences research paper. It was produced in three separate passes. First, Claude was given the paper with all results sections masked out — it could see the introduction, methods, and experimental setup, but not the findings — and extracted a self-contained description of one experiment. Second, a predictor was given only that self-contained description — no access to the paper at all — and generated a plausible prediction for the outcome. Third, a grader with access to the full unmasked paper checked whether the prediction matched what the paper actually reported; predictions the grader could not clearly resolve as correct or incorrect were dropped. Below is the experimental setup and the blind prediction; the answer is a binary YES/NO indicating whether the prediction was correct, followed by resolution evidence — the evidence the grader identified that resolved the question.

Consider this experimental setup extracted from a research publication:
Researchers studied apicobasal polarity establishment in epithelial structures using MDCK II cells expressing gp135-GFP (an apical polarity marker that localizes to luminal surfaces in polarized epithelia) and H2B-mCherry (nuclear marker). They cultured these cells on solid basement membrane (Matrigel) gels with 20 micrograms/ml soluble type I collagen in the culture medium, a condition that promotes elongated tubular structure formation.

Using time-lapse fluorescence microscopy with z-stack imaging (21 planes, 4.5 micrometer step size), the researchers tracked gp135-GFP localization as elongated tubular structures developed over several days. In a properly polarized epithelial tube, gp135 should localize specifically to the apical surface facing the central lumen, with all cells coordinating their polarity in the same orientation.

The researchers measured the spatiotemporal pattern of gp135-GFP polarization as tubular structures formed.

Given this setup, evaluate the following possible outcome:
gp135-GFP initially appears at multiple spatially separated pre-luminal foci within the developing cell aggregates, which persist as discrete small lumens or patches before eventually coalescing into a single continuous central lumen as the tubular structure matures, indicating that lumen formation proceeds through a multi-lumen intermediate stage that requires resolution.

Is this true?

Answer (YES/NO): NO